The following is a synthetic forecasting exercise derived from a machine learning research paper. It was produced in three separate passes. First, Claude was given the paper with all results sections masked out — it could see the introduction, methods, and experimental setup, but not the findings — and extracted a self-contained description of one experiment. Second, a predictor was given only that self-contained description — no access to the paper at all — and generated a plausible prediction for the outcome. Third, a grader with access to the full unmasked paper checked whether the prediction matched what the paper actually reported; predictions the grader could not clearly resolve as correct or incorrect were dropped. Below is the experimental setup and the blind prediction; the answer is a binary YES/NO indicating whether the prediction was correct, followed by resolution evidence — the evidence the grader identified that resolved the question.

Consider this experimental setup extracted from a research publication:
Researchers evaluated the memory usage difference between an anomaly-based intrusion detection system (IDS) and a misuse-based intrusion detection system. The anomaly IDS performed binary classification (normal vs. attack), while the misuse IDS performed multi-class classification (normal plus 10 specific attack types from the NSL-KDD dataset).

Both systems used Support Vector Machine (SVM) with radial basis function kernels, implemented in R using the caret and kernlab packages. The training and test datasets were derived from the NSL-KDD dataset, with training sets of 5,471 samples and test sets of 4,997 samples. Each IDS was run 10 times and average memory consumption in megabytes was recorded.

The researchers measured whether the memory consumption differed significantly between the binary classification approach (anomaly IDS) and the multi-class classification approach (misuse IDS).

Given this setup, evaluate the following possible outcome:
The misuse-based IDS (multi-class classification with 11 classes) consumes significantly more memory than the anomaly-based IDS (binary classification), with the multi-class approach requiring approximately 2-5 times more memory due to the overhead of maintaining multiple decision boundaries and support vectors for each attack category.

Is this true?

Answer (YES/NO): NO